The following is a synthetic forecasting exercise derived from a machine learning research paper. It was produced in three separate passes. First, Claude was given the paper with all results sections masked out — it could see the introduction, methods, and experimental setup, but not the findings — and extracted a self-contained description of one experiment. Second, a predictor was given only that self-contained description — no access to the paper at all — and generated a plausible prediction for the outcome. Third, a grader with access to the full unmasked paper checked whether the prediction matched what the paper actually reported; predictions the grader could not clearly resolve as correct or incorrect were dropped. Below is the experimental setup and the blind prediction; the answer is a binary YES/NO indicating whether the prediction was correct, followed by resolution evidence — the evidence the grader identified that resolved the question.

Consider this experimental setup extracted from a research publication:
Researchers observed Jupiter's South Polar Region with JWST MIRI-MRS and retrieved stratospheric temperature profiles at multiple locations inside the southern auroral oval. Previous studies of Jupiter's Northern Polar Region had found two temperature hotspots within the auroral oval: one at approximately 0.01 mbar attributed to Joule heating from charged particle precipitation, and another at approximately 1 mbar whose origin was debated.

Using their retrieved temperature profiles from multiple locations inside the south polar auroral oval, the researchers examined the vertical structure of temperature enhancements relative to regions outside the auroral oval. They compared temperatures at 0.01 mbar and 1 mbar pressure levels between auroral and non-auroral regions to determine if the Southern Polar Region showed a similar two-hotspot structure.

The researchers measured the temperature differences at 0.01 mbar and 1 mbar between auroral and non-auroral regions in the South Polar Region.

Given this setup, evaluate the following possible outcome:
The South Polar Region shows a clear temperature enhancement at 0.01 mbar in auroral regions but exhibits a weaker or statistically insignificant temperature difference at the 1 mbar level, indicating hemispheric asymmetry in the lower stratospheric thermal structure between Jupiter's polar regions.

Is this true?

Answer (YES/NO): NO